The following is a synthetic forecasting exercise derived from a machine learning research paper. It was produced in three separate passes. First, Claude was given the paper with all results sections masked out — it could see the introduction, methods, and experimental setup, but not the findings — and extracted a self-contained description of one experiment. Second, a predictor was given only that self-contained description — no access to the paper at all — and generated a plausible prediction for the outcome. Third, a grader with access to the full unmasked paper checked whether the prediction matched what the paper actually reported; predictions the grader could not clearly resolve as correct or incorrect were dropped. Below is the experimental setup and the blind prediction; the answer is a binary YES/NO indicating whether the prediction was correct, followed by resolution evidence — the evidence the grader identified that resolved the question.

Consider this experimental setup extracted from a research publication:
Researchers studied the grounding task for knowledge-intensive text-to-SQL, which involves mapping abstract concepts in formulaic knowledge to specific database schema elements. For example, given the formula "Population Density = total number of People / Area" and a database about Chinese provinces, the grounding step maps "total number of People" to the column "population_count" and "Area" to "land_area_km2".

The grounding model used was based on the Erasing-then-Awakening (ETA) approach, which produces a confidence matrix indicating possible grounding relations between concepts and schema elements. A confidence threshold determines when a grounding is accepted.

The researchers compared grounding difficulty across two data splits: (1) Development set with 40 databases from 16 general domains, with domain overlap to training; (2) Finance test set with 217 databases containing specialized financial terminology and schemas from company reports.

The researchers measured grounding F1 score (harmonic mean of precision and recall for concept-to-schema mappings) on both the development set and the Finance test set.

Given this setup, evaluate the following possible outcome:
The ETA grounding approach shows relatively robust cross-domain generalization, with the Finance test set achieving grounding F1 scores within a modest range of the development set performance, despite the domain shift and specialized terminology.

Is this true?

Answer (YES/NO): NO